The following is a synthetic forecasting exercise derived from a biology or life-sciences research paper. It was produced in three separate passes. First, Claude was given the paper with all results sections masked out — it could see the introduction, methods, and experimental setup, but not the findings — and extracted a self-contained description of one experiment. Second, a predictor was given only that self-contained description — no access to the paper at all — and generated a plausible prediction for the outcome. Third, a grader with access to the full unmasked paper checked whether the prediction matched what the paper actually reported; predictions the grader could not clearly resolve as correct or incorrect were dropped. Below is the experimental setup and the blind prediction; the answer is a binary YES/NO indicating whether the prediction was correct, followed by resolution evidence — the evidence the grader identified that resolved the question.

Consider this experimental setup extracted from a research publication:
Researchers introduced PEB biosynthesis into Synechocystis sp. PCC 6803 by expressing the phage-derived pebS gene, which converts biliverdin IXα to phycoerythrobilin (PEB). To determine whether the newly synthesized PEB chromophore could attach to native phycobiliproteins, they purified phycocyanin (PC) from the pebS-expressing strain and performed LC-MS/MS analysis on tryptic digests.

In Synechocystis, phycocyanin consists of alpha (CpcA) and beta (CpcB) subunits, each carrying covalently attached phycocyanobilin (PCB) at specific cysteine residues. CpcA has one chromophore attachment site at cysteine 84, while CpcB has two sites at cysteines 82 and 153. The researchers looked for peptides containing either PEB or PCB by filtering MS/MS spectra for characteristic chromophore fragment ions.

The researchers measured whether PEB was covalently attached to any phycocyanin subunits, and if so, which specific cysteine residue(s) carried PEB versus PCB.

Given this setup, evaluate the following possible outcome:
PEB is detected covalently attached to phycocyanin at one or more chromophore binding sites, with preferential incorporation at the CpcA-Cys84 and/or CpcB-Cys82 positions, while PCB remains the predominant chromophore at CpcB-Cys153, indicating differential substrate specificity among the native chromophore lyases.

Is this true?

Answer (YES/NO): NO